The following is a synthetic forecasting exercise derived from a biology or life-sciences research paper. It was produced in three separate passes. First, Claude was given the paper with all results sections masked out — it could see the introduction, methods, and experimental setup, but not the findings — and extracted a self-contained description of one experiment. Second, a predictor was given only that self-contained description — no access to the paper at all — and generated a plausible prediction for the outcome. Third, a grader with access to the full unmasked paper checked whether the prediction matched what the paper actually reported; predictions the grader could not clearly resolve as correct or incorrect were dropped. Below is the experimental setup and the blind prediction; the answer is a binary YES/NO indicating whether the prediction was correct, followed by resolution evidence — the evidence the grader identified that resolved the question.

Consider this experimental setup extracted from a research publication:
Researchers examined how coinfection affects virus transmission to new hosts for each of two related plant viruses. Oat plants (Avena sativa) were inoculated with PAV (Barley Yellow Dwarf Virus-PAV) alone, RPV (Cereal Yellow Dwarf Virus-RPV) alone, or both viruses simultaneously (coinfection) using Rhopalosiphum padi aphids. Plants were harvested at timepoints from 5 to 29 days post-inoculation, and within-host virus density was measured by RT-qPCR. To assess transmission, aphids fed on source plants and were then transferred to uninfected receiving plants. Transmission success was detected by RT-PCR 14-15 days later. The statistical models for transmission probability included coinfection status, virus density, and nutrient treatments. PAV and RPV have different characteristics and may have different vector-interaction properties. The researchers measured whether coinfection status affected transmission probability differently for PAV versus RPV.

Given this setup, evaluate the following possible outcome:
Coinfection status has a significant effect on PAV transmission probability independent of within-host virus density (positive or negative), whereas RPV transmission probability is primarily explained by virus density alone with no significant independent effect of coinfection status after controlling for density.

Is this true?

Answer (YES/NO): NO